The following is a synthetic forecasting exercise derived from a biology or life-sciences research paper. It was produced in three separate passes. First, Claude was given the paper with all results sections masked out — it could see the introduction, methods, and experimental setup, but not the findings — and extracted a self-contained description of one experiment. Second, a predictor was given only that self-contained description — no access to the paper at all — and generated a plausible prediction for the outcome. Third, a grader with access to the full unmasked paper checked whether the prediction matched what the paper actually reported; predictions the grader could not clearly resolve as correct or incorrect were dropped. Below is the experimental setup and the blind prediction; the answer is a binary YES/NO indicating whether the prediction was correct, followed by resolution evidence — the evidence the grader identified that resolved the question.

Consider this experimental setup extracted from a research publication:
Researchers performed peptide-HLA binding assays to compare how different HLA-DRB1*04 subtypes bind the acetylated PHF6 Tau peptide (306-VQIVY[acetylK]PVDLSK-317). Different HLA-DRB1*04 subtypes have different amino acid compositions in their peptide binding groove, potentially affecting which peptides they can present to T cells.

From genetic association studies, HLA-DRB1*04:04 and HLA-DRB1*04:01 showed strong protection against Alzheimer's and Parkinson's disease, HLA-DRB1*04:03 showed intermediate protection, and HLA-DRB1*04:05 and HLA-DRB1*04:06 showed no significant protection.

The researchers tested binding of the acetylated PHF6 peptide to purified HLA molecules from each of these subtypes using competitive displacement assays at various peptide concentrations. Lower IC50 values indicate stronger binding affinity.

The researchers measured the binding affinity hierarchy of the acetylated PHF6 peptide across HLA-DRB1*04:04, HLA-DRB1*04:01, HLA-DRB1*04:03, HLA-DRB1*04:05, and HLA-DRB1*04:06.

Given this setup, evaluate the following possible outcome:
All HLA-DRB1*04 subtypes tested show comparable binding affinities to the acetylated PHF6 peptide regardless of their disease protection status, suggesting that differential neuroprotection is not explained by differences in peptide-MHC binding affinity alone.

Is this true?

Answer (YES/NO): NO